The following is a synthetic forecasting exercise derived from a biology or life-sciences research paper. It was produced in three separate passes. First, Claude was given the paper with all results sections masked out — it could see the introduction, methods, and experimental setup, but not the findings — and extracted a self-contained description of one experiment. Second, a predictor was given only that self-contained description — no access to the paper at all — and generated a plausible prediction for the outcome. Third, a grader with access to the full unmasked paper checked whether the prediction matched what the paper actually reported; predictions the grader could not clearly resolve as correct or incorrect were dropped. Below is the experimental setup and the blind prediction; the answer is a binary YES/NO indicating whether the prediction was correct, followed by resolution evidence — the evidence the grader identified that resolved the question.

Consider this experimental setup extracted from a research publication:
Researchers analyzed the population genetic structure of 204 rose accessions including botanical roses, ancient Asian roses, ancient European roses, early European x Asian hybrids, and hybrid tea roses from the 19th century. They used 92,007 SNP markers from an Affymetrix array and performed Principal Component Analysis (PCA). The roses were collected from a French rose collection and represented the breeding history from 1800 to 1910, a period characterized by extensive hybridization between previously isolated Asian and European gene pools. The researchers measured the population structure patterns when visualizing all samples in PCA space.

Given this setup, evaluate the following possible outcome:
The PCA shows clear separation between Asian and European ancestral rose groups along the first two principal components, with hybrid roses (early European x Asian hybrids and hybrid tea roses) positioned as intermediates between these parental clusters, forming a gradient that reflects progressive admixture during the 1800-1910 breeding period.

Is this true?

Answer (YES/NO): YES